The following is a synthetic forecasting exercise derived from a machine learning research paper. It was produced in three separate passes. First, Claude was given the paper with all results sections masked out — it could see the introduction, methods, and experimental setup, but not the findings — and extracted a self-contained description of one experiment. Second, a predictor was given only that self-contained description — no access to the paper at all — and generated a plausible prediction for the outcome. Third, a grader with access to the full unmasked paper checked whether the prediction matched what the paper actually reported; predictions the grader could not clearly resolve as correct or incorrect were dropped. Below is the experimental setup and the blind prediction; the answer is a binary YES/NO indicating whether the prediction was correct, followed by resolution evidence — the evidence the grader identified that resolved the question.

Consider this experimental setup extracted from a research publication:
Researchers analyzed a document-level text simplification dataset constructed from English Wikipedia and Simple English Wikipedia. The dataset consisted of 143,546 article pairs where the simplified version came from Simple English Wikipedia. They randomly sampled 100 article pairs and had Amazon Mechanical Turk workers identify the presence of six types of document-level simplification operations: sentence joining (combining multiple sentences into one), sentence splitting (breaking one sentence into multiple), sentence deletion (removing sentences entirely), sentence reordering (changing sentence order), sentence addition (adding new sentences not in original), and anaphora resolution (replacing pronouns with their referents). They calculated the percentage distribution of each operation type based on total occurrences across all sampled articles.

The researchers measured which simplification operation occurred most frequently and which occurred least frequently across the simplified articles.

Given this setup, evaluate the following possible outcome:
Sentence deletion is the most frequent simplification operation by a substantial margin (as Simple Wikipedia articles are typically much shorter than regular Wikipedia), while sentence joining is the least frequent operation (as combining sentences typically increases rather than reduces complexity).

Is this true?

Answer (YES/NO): NO